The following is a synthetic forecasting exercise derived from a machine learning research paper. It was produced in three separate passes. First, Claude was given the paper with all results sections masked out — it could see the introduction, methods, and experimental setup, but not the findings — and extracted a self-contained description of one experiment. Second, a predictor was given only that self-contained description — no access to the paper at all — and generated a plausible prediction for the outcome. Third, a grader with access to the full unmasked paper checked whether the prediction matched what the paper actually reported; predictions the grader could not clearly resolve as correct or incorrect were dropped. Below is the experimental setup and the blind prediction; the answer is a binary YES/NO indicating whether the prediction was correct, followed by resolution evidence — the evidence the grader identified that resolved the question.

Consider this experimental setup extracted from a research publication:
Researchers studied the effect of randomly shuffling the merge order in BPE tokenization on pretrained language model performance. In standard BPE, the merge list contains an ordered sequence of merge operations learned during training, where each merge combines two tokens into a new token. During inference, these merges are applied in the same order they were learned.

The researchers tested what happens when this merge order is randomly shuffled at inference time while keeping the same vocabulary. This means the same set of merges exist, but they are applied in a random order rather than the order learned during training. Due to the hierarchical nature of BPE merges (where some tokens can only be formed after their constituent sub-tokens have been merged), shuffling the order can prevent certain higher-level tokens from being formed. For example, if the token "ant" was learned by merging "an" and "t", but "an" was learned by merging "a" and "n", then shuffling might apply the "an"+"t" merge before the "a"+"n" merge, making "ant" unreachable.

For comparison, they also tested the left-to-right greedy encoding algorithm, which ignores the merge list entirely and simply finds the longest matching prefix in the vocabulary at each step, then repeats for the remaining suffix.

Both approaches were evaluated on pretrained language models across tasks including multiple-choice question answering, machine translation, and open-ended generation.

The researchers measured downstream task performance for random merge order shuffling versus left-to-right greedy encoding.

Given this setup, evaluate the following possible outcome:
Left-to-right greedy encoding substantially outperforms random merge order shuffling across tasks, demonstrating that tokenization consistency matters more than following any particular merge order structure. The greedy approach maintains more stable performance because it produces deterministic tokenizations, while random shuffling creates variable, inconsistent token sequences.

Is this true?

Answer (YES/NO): YES